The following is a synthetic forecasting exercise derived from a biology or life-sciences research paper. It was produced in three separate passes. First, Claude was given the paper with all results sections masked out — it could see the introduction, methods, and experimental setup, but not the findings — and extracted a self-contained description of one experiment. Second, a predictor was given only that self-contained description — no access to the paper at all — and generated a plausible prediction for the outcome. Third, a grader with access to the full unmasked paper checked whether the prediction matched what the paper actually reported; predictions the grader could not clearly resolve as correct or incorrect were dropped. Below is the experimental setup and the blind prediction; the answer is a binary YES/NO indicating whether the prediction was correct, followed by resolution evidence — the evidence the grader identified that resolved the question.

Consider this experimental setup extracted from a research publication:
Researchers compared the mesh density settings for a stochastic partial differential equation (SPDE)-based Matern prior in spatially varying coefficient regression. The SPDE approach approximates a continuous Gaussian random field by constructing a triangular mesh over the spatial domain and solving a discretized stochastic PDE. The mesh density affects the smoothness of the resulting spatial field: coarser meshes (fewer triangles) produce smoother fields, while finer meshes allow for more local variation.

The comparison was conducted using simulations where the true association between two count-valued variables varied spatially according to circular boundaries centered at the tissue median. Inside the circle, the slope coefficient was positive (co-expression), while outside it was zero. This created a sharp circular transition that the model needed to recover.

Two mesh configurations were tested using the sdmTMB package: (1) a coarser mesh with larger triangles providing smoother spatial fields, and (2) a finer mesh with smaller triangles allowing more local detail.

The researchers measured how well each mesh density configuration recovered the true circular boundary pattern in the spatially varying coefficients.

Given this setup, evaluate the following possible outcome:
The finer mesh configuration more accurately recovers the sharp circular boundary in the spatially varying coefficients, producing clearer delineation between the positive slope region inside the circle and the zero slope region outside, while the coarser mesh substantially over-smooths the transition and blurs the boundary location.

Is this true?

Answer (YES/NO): NO